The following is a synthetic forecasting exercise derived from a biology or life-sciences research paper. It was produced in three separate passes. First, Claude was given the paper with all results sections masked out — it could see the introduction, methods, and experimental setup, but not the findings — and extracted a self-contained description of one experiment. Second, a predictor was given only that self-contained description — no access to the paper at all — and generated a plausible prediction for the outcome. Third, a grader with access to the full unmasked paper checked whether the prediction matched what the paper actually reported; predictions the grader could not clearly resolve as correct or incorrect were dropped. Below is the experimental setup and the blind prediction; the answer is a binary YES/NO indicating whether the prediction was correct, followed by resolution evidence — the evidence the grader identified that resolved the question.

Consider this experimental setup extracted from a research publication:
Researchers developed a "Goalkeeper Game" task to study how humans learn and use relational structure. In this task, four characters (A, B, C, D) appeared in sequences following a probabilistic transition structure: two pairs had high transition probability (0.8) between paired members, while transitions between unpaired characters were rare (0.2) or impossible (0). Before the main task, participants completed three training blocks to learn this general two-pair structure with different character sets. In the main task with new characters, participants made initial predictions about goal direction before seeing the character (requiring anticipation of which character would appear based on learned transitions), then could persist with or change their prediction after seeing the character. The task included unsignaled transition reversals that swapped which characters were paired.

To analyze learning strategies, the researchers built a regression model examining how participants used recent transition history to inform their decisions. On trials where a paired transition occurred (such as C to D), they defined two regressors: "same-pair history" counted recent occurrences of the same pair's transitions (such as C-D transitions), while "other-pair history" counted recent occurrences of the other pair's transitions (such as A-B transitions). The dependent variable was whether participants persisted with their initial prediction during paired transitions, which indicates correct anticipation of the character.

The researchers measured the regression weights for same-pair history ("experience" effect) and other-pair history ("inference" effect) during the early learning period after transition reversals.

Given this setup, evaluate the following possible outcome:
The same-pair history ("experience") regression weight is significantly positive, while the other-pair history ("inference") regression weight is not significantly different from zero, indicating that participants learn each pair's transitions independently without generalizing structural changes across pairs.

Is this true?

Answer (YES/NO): NO